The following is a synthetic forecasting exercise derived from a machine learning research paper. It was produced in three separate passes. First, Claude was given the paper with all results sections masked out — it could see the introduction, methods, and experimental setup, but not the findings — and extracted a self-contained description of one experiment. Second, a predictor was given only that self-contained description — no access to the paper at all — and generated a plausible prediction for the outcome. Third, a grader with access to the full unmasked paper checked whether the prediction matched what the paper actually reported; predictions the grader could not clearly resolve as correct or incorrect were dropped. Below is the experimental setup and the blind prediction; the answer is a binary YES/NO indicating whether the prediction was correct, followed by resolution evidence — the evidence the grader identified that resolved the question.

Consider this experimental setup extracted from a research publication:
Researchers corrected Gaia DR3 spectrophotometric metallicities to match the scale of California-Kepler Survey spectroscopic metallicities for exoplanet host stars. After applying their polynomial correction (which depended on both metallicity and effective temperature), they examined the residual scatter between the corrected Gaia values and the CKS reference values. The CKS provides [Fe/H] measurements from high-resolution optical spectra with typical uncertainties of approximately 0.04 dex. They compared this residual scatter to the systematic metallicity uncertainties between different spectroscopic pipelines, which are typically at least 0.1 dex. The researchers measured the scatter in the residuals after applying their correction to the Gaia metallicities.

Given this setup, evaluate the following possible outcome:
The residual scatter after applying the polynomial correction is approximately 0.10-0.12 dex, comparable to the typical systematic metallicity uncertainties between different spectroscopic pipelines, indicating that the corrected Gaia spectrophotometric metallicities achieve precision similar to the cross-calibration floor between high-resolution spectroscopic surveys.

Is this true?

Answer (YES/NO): YES